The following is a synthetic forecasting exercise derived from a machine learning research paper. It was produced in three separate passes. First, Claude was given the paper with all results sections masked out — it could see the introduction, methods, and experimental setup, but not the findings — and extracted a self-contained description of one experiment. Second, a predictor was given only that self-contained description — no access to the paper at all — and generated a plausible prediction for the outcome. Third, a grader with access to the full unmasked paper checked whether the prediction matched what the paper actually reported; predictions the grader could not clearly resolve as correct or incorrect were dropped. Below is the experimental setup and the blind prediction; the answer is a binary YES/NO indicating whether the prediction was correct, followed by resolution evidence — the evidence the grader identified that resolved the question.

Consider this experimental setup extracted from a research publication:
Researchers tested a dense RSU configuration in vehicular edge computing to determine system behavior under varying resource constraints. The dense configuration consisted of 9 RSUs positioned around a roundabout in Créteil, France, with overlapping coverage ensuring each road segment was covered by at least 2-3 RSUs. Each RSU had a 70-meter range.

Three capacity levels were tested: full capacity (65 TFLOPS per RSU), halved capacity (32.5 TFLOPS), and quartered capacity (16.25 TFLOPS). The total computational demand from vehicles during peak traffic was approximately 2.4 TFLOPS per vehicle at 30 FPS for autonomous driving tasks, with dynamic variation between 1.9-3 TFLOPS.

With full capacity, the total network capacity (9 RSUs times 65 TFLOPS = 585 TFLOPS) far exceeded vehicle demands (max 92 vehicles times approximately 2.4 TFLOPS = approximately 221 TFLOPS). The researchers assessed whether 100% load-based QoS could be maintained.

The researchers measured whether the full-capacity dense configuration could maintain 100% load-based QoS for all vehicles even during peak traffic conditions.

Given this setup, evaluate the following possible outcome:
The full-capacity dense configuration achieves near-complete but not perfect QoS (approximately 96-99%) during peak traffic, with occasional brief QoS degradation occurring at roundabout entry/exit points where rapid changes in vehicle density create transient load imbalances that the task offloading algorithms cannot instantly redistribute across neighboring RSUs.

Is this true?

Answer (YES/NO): NO